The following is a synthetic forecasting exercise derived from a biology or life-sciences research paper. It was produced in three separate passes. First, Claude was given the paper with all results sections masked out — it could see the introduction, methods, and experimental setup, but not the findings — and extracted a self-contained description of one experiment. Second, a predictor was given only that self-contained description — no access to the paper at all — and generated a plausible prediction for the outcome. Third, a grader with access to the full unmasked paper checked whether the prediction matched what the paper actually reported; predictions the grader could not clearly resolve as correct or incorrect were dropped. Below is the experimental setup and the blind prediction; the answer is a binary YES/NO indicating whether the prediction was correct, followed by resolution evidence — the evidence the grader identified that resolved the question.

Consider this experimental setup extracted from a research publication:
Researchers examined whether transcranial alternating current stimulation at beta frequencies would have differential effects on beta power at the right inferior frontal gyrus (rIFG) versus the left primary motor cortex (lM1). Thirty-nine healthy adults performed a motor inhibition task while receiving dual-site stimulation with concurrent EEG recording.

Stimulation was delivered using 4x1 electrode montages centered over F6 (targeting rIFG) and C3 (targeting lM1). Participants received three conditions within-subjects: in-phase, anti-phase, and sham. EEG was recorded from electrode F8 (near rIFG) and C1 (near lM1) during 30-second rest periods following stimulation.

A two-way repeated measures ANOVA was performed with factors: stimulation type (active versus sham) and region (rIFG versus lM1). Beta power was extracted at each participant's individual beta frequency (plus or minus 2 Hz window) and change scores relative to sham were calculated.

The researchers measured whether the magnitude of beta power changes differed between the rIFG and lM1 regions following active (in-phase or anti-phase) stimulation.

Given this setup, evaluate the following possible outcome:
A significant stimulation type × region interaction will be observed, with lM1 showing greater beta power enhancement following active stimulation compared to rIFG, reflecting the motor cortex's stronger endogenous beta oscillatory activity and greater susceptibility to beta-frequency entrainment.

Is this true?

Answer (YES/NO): NO